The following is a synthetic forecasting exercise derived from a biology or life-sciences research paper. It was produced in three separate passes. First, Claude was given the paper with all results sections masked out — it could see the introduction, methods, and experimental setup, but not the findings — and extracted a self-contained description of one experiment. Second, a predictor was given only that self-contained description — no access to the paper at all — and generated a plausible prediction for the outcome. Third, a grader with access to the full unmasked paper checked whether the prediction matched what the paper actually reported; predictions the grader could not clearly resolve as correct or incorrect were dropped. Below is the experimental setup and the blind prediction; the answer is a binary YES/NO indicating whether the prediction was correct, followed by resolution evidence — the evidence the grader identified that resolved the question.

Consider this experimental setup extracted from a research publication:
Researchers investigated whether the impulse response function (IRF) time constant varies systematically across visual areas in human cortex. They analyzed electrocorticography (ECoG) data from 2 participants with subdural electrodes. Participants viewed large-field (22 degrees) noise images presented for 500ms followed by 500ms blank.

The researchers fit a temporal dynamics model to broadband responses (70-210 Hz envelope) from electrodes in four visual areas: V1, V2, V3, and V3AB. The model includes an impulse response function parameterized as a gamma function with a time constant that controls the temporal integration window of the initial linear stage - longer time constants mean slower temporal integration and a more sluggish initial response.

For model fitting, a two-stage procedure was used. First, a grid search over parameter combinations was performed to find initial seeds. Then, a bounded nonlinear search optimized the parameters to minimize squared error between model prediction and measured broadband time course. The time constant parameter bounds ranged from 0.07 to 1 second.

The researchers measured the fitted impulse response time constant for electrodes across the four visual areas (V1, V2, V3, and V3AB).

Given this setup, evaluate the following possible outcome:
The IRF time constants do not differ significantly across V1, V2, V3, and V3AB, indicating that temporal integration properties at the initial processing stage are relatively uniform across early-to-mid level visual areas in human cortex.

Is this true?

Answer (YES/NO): NO